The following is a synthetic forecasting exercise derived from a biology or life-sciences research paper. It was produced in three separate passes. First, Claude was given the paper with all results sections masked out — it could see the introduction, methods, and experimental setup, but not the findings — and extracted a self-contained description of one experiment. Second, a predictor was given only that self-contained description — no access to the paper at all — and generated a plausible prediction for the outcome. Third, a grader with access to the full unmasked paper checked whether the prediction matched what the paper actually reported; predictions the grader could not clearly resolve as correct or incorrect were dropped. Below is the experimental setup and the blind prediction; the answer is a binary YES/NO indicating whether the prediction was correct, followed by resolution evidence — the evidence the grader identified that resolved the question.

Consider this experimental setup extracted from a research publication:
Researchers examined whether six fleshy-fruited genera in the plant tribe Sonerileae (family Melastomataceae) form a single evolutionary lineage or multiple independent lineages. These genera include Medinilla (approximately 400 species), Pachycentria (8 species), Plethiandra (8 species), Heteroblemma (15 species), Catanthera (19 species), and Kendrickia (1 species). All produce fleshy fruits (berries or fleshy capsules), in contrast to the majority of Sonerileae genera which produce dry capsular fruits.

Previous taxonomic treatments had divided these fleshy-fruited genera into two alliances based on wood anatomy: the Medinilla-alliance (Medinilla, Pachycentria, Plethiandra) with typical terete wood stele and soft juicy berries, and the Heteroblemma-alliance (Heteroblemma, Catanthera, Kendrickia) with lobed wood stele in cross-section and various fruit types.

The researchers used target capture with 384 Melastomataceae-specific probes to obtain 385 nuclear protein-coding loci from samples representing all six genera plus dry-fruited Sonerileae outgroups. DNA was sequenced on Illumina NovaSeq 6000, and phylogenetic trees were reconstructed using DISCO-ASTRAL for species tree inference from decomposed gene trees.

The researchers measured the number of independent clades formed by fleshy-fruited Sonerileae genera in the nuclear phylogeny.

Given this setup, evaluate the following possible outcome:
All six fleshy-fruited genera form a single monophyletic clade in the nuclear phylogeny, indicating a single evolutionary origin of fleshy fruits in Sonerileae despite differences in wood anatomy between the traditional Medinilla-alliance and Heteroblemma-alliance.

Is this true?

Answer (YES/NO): NO